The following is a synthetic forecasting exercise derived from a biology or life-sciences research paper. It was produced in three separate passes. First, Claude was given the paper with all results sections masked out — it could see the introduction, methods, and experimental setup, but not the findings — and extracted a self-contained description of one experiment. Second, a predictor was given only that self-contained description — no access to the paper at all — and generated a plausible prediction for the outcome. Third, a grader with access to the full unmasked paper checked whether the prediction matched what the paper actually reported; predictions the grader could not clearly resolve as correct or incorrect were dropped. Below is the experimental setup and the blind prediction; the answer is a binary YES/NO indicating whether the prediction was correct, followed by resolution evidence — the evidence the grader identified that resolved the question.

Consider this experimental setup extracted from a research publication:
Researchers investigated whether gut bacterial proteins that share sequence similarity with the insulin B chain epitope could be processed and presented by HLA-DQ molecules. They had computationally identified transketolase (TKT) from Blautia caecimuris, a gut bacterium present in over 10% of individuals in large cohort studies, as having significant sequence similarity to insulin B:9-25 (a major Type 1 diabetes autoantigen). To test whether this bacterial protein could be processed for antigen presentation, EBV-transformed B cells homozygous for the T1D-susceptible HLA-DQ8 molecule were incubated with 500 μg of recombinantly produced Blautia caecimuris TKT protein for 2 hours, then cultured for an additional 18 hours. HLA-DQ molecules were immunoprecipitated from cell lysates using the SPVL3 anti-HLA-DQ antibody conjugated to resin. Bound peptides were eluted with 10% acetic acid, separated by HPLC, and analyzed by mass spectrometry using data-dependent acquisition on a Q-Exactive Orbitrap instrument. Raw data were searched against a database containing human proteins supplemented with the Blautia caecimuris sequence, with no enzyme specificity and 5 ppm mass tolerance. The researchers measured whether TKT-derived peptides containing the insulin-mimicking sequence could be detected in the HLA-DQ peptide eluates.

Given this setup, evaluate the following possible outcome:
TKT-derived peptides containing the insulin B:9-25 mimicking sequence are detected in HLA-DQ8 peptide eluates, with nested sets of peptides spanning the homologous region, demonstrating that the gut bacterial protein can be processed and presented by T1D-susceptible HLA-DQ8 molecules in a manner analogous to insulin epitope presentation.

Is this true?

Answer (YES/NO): NO